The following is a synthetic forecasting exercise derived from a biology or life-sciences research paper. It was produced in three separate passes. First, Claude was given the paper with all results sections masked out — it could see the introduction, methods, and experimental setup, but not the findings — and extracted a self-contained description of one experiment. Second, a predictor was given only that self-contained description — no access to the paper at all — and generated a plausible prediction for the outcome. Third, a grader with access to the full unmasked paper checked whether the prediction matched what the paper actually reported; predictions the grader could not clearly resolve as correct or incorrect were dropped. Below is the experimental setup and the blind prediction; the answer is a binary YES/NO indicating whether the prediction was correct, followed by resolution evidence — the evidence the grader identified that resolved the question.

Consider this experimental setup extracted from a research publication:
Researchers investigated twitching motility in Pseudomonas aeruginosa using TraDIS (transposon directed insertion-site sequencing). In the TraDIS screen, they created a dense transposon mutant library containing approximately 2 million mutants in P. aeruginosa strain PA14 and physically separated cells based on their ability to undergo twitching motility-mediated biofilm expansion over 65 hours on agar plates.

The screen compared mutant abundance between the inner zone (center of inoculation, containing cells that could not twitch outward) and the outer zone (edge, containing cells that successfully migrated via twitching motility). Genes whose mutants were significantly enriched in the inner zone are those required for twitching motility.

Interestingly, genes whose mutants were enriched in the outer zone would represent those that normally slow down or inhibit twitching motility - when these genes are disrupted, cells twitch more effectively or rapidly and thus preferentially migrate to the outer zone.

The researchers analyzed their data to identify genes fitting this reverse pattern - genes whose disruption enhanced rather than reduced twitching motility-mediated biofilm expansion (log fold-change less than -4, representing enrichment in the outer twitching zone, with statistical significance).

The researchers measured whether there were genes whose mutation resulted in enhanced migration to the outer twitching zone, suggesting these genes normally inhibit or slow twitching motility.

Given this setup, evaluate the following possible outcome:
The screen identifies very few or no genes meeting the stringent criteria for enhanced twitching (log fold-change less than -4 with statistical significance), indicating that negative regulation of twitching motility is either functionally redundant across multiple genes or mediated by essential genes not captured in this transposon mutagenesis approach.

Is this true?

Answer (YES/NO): NO